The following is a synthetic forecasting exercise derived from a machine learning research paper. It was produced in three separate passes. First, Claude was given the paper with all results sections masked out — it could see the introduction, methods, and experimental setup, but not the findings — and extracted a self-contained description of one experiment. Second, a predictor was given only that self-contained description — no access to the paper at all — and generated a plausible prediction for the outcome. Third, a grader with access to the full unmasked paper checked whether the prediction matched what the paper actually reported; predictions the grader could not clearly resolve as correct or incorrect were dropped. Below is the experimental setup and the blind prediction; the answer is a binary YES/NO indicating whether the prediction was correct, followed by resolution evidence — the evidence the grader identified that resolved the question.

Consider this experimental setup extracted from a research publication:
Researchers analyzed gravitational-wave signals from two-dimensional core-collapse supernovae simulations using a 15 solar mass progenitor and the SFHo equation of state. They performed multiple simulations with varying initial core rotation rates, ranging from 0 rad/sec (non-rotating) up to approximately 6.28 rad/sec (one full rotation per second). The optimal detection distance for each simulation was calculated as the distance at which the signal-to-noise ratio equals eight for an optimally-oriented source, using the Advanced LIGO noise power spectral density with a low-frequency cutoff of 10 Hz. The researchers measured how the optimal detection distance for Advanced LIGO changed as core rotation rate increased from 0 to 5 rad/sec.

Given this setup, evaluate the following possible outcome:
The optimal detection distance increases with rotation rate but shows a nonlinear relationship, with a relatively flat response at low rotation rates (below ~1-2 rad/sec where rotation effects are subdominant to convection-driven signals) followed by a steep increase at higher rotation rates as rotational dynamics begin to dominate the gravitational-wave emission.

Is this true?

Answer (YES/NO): NO